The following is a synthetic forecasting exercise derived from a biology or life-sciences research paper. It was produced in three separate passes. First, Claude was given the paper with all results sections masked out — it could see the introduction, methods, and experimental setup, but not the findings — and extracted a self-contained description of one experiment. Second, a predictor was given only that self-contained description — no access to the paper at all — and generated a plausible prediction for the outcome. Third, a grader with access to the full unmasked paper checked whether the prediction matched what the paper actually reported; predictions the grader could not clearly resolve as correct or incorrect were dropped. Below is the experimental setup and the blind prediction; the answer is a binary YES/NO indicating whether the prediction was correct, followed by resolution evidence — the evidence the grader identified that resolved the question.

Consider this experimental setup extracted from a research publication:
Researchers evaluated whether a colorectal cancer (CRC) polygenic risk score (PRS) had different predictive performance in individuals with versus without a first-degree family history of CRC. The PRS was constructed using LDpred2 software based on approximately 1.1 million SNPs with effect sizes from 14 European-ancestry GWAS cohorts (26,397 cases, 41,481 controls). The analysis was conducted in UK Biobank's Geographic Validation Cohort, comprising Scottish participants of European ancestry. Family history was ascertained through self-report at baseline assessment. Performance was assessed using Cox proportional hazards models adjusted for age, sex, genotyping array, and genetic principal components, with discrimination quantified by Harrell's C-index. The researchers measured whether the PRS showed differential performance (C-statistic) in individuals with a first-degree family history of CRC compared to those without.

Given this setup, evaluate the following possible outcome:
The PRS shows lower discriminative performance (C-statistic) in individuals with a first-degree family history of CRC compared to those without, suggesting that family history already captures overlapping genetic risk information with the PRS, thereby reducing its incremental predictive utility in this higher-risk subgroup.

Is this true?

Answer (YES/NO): YES